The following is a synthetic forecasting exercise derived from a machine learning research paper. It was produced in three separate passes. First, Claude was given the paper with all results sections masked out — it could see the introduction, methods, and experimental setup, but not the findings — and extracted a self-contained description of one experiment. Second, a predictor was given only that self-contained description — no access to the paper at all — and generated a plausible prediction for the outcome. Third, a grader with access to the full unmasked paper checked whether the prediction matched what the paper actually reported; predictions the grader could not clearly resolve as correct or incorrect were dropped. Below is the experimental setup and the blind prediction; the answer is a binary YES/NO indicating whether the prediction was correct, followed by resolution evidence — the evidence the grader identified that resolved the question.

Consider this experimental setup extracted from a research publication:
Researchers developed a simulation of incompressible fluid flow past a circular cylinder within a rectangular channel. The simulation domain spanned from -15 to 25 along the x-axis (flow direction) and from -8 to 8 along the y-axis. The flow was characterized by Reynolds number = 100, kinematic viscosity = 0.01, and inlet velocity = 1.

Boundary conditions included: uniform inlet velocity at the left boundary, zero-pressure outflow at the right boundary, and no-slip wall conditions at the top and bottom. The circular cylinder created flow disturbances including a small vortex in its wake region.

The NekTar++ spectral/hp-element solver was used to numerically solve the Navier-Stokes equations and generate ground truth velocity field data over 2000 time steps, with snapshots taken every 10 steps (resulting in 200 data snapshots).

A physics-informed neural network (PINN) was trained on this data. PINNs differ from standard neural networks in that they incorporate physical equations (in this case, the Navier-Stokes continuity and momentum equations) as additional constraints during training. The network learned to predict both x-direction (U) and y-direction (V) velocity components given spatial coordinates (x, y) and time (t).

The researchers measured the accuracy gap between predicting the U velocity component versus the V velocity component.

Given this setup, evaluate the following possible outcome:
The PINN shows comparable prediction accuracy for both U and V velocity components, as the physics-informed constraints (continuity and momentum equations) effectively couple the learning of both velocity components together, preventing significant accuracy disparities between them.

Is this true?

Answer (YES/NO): NO